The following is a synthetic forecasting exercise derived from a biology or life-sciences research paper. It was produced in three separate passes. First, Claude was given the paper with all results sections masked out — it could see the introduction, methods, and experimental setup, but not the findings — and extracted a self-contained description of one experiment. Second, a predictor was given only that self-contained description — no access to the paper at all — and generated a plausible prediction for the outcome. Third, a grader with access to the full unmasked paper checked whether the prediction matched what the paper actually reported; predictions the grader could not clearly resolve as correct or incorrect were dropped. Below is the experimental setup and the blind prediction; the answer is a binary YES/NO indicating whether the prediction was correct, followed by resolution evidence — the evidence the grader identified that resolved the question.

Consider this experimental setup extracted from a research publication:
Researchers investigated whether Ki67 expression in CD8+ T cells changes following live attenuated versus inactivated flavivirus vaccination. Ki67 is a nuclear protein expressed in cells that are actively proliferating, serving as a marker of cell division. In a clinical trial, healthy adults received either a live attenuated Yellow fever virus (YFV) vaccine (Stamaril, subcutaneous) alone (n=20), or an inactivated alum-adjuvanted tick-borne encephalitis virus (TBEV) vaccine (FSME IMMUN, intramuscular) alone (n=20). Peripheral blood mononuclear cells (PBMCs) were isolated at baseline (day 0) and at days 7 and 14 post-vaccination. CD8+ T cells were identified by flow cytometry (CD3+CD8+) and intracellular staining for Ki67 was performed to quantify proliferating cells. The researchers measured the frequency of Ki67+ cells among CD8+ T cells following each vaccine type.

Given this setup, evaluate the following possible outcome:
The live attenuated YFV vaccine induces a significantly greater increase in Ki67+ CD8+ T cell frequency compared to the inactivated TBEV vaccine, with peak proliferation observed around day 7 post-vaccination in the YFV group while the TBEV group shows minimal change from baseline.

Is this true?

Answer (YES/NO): NO